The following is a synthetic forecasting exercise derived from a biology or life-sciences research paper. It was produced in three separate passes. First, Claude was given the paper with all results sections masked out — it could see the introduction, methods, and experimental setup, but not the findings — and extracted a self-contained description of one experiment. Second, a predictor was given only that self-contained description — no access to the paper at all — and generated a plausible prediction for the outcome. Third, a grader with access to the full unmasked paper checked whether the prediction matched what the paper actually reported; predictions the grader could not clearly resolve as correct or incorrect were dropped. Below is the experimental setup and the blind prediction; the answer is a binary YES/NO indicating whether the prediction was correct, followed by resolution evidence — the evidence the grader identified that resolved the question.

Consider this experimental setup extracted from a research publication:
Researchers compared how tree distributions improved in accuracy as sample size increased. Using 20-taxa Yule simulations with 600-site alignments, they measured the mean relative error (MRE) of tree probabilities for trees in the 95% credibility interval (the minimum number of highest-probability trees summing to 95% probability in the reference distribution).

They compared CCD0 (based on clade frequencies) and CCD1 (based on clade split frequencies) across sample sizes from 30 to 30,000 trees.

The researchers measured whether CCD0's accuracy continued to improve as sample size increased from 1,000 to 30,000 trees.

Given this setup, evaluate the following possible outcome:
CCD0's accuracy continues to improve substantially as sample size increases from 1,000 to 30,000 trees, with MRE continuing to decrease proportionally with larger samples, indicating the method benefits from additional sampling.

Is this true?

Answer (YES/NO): NO